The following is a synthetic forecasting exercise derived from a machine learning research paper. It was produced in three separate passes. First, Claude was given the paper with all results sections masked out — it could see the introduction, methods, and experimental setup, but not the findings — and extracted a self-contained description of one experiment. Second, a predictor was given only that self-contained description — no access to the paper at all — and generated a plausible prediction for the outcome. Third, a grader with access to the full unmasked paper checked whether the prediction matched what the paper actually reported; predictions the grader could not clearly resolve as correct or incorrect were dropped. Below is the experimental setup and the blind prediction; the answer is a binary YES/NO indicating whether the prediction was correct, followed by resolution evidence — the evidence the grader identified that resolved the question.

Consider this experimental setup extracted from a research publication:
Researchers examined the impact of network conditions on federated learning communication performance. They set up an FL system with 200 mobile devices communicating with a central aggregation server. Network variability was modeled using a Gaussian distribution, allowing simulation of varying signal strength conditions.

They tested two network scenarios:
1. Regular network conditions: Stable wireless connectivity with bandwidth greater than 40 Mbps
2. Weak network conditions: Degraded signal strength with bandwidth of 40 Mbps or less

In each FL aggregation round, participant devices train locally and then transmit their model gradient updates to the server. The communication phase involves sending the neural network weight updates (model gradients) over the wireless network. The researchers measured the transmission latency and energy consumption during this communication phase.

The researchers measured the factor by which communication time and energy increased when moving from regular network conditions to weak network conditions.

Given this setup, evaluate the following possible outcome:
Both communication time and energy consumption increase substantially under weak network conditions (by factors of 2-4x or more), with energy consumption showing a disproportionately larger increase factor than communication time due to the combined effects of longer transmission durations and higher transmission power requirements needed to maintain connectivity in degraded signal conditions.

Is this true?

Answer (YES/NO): NO